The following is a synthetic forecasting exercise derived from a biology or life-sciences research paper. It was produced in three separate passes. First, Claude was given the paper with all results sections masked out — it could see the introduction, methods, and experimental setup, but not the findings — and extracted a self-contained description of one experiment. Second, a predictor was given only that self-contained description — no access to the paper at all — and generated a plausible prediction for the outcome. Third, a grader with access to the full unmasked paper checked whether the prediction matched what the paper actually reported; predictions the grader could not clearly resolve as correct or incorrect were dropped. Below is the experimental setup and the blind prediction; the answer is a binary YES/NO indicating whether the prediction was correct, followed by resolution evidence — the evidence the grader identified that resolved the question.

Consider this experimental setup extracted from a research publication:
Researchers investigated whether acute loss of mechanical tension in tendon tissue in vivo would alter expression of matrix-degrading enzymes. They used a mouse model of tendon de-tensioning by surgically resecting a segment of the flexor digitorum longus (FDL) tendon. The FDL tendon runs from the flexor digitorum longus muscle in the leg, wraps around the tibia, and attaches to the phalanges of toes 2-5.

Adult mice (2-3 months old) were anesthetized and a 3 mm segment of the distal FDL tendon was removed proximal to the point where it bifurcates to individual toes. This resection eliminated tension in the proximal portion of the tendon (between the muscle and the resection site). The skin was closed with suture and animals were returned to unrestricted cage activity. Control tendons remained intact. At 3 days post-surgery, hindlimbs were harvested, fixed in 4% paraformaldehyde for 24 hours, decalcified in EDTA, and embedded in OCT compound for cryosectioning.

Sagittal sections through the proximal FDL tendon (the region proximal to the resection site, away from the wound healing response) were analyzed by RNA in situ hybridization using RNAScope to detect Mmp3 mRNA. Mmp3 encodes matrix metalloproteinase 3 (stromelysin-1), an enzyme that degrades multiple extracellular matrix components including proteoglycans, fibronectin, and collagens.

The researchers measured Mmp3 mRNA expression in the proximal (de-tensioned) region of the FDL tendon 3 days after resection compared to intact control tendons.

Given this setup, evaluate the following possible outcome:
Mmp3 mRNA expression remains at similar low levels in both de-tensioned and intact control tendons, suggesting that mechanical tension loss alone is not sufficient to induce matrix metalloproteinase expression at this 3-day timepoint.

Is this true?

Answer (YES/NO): NO